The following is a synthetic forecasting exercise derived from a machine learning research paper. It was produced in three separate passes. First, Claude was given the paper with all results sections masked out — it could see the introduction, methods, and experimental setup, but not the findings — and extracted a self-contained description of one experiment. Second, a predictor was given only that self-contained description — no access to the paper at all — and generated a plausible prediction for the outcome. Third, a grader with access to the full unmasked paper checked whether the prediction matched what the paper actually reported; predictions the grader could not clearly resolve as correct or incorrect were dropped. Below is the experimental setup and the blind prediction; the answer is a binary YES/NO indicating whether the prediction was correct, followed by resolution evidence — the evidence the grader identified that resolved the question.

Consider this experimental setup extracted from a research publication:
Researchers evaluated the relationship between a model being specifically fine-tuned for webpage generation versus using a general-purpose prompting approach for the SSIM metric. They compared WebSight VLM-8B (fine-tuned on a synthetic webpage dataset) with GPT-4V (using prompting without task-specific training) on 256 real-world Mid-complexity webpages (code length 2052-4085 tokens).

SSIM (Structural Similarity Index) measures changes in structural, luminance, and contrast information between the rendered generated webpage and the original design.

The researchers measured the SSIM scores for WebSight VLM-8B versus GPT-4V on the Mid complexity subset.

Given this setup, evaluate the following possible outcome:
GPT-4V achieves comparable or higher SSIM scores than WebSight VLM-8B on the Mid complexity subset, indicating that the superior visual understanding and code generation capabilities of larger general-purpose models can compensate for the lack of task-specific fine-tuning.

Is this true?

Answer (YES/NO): NO